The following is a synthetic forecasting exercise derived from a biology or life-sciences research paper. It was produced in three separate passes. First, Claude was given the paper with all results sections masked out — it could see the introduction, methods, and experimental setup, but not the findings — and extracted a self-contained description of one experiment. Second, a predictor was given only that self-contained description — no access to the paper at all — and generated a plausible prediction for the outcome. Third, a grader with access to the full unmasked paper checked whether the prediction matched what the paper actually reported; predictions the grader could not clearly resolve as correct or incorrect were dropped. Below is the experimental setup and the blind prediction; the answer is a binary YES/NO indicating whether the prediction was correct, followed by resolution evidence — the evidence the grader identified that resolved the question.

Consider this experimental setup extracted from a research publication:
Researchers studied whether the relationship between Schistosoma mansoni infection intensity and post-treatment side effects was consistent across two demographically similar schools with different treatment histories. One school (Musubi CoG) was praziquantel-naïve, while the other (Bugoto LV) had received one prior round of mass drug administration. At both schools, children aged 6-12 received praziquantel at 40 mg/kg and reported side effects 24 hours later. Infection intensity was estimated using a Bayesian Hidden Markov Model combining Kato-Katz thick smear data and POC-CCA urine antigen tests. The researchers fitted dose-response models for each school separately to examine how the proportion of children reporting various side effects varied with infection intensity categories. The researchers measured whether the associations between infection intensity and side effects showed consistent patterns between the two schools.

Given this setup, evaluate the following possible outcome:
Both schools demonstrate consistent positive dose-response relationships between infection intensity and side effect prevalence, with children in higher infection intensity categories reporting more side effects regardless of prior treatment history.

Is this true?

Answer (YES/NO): NO